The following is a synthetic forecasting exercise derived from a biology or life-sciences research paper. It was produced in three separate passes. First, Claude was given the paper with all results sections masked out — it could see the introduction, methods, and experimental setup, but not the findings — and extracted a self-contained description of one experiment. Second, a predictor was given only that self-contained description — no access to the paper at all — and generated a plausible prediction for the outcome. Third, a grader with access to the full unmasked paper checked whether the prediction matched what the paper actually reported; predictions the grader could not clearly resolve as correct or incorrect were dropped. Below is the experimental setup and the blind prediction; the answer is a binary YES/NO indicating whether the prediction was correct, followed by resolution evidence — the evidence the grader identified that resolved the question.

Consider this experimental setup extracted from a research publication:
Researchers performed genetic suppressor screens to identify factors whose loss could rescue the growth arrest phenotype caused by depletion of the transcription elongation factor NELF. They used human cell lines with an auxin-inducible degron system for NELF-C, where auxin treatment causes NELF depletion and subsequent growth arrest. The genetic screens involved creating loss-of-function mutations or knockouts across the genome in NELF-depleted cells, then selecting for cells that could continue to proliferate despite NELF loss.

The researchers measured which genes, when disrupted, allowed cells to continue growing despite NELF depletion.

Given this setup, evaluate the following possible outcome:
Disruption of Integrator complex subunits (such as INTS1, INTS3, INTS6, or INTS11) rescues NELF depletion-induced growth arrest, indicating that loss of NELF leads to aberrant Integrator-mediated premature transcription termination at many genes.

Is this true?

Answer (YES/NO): NO